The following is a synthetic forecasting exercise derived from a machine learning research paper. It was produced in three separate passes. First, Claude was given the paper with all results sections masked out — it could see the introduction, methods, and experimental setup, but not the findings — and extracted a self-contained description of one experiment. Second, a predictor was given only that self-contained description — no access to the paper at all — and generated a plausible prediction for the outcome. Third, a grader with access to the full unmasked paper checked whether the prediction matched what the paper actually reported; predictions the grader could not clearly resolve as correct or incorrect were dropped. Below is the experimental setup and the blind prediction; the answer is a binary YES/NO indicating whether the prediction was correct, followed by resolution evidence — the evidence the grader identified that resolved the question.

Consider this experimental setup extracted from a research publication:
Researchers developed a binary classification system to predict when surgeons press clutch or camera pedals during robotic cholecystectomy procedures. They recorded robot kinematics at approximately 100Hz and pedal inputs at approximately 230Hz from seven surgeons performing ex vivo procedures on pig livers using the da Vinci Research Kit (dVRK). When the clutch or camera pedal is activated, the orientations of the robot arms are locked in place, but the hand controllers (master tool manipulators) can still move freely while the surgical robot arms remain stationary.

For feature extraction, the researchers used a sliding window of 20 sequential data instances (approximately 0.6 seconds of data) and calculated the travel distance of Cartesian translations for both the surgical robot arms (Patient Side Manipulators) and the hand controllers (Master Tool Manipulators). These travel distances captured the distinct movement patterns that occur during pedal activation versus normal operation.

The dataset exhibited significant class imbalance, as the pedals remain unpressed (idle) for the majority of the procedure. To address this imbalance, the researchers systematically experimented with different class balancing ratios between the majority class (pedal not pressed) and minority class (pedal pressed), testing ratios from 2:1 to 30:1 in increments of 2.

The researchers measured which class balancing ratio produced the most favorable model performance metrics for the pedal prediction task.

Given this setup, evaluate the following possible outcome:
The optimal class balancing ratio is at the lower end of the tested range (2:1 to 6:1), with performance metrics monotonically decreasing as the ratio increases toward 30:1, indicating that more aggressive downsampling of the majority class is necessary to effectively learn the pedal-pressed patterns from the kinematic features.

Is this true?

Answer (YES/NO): NO